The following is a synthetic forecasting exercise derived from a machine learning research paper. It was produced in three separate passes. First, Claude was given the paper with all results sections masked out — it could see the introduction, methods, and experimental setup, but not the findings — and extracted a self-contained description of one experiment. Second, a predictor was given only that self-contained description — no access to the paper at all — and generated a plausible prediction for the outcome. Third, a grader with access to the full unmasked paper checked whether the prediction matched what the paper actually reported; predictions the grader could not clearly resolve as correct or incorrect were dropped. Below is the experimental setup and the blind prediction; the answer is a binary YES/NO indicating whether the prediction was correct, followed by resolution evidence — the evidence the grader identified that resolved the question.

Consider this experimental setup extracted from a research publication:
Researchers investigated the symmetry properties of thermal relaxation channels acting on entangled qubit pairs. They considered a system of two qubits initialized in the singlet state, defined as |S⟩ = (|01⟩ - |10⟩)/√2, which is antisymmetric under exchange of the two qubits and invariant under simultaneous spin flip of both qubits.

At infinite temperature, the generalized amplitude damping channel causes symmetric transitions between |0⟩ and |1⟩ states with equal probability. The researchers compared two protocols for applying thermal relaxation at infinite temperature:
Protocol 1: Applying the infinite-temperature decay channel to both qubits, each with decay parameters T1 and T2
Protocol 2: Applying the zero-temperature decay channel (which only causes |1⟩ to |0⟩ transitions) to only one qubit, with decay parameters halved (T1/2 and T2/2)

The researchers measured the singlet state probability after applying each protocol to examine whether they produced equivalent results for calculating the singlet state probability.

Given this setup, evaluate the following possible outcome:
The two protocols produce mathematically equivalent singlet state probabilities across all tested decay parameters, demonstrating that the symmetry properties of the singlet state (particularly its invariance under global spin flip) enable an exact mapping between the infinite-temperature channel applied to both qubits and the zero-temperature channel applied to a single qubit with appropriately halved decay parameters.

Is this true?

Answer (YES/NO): YES